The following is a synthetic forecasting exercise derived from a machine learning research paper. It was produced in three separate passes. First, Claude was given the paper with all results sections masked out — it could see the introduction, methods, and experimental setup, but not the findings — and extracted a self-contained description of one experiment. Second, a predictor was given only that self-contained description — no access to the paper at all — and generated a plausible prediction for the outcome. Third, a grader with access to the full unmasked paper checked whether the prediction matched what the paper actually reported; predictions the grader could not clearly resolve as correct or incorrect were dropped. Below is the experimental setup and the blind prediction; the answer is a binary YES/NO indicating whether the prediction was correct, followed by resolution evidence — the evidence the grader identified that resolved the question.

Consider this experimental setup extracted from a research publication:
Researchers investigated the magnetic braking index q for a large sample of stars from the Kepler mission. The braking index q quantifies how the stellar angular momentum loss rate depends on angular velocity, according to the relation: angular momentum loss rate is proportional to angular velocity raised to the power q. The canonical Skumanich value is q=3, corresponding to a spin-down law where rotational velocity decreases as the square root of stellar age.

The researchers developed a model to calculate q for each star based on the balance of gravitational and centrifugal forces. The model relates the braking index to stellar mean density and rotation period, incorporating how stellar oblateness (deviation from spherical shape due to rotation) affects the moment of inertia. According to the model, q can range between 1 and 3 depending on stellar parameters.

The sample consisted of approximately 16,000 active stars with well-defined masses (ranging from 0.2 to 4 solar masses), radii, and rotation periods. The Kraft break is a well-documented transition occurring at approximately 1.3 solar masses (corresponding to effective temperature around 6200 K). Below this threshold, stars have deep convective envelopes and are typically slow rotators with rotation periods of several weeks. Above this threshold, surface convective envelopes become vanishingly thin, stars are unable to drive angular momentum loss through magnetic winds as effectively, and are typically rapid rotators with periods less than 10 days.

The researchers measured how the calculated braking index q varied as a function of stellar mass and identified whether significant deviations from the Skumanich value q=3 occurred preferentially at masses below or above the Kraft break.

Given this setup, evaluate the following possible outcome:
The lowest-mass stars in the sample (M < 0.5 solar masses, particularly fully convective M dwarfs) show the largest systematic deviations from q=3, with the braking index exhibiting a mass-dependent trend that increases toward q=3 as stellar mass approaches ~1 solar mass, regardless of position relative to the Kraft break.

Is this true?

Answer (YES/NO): NO